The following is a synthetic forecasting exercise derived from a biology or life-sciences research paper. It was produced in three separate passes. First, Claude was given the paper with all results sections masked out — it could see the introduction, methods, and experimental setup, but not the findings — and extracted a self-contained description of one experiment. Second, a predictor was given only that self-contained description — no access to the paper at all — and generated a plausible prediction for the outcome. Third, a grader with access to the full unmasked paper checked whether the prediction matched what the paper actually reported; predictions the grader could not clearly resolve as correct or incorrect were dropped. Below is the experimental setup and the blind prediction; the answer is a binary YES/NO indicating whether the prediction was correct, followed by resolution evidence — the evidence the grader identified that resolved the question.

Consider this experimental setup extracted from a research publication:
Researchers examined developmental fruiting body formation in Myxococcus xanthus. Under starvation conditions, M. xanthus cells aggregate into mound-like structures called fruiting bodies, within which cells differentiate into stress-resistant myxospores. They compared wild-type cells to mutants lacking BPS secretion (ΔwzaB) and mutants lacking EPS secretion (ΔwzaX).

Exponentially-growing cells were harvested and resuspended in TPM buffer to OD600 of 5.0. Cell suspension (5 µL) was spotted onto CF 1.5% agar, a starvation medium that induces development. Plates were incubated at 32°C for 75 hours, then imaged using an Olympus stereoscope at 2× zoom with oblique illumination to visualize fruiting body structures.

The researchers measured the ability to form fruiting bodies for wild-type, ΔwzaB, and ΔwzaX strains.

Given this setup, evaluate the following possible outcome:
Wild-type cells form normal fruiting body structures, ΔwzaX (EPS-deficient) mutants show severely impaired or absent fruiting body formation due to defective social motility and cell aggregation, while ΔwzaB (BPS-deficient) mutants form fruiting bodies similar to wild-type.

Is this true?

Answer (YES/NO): YES